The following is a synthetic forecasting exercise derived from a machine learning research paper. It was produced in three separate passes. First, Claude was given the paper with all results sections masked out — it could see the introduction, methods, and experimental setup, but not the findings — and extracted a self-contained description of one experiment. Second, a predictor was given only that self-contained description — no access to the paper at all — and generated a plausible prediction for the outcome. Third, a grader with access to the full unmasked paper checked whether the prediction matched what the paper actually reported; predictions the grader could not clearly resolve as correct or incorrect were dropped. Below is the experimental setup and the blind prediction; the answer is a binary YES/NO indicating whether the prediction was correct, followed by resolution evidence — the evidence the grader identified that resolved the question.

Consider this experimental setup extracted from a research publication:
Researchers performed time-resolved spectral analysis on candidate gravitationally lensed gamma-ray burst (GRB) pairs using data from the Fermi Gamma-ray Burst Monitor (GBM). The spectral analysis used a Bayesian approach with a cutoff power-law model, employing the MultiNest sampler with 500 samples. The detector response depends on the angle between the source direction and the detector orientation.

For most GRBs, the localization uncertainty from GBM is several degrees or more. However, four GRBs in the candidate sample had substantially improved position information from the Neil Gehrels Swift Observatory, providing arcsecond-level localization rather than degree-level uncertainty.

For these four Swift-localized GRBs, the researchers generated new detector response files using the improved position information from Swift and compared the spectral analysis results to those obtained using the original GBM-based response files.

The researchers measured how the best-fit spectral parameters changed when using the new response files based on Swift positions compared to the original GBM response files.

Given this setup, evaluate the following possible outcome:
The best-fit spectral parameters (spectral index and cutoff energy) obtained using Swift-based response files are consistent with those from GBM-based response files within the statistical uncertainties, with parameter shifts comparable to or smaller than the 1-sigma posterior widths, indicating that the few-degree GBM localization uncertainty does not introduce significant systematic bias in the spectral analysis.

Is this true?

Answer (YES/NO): YES